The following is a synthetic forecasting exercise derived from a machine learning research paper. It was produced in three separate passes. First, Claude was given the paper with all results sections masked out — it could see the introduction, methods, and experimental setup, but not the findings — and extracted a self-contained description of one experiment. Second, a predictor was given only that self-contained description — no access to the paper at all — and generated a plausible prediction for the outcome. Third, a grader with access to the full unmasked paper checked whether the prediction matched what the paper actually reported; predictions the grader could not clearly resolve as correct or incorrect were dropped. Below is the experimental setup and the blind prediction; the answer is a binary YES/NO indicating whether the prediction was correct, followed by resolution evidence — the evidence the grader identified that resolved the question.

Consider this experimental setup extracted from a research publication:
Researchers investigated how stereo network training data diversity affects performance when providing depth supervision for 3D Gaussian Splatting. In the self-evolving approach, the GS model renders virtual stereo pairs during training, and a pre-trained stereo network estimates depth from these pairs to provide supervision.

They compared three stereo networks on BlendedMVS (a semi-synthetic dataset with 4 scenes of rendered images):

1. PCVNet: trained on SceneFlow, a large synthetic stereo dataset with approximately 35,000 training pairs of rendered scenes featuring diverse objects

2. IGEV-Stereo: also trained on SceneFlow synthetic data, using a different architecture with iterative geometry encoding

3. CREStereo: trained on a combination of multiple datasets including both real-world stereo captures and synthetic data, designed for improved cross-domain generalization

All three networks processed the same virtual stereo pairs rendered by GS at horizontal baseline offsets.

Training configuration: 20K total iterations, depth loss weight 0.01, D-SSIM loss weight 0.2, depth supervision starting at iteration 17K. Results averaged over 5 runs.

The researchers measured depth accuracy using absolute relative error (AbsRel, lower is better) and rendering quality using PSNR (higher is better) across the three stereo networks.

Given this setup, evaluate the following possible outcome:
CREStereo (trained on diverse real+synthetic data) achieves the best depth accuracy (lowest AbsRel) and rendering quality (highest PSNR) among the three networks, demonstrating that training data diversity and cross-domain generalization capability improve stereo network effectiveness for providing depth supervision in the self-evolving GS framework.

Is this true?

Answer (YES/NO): YES